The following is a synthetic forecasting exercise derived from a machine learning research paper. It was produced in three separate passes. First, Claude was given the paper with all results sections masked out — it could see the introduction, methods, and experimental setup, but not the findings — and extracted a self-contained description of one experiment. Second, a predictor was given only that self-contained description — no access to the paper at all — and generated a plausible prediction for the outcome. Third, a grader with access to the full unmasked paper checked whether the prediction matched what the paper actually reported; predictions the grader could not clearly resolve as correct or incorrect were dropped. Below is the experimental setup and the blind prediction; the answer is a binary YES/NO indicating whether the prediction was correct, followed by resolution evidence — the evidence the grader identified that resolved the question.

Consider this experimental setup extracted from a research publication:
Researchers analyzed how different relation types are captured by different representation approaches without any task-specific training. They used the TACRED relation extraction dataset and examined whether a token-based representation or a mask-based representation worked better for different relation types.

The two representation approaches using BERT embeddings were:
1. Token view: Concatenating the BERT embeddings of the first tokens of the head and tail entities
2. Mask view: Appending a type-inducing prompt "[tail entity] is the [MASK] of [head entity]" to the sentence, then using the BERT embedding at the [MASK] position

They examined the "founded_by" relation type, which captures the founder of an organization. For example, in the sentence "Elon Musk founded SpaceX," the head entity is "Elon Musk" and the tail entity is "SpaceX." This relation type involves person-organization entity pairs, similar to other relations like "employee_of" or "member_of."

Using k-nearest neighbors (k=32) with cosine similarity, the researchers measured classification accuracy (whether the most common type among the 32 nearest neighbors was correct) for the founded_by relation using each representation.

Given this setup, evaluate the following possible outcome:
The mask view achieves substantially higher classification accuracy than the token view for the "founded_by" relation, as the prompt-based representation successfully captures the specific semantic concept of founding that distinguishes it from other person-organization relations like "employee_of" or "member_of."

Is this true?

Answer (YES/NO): YES